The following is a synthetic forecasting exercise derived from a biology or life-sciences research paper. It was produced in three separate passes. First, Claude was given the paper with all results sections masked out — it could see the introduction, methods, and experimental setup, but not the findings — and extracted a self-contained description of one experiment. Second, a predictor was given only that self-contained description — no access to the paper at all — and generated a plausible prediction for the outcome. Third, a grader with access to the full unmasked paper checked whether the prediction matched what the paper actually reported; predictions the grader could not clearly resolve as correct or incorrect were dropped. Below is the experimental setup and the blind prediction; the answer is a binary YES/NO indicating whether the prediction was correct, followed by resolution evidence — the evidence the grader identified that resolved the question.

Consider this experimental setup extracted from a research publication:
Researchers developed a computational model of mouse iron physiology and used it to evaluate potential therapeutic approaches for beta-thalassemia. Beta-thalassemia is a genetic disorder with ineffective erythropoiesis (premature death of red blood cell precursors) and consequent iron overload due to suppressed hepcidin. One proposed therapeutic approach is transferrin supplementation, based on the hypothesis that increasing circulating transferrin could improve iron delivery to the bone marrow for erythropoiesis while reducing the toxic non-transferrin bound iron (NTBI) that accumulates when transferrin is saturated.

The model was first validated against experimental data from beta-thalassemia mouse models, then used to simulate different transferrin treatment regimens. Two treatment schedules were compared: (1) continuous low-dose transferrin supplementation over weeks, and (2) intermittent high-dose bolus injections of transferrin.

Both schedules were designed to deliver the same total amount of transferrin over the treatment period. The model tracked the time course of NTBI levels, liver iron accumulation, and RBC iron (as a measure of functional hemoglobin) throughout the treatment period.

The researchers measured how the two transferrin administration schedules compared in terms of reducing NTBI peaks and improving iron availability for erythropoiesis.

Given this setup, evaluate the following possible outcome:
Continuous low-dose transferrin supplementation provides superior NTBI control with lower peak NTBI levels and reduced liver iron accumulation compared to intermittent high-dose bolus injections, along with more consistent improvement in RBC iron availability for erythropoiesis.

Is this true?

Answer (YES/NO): NO